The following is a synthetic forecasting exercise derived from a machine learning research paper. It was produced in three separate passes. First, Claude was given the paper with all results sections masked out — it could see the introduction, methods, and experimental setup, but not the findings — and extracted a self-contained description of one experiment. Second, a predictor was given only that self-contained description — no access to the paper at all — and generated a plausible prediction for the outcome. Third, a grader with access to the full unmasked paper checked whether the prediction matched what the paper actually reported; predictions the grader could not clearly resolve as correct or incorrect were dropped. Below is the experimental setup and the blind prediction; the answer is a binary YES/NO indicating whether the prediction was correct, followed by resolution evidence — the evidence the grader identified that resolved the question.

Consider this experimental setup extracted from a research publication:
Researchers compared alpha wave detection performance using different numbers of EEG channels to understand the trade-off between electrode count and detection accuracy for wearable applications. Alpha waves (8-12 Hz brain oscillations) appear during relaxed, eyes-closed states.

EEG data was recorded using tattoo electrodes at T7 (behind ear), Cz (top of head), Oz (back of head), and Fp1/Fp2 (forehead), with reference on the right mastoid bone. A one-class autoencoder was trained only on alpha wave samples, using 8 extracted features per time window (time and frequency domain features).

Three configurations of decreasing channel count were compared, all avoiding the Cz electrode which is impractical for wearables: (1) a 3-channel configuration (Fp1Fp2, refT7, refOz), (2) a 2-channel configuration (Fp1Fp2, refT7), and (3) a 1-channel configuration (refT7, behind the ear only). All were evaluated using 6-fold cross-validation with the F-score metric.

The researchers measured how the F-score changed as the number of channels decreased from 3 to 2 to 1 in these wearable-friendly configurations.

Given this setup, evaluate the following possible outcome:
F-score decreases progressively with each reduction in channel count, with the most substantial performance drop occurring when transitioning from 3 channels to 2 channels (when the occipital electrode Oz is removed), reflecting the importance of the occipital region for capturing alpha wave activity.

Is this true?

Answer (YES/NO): NO